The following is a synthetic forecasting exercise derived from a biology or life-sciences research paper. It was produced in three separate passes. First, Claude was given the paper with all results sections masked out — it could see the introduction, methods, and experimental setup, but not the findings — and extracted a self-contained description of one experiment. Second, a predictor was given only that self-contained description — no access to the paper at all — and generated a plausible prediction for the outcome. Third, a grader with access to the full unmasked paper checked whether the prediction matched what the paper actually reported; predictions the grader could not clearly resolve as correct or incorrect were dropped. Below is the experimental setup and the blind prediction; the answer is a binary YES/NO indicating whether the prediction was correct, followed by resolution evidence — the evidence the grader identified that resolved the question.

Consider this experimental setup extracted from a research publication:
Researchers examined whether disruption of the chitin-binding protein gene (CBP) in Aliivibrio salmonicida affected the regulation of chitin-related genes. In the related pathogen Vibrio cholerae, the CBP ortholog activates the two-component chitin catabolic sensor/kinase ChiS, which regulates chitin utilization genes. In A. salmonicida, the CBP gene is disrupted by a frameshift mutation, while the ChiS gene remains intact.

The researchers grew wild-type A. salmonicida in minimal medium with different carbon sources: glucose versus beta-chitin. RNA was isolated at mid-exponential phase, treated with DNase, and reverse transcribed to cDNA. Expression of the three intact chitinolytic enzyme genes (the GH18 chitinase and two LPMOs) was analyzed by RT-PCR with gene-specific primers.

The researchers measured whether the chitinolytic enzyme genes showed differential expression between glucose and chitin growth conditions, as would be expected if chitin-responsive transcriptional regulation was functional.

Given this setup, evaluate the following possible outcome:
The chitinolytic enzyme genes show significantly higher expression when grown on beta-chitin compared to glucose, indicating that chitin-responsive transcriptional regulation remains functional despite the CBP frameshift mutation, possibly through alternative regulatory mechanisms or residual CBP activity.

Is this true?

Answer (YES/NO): NO